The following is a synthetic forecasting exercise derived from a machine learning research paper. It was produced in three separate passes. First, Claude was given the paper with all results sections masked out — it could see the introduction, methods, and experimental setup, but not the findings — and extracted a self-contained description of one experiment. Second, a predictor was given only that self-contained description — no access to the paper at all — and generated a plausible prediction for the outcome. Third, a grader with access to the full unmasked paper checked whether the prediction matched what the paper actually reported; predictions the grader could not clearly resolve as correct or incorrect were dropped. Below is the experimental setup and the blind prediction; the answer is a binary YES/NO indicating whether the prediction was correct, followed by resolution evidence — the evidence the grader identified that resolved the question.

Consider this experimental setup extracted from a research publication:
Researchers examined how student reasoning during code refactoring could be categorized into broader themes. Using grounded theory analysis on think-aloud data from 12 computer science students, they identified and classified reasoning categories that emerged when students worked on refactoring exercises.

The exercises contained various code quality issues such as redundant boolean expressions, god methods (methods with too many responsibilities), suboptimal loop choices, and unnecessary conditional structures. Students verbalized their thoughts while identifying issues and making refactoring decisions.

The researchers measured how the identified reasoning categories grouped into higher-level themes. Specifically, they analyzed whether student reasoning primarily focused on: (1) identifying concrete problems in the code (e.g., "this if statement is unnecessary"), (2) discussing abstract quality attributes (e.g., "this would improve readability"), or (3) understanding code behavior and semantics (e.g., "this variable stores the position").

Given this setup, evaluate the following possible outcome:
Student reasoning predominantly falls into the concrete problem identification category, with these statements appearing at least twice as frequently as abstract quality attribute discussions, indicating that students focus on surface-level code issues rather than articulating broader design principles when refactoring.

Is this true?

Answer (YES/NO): YES